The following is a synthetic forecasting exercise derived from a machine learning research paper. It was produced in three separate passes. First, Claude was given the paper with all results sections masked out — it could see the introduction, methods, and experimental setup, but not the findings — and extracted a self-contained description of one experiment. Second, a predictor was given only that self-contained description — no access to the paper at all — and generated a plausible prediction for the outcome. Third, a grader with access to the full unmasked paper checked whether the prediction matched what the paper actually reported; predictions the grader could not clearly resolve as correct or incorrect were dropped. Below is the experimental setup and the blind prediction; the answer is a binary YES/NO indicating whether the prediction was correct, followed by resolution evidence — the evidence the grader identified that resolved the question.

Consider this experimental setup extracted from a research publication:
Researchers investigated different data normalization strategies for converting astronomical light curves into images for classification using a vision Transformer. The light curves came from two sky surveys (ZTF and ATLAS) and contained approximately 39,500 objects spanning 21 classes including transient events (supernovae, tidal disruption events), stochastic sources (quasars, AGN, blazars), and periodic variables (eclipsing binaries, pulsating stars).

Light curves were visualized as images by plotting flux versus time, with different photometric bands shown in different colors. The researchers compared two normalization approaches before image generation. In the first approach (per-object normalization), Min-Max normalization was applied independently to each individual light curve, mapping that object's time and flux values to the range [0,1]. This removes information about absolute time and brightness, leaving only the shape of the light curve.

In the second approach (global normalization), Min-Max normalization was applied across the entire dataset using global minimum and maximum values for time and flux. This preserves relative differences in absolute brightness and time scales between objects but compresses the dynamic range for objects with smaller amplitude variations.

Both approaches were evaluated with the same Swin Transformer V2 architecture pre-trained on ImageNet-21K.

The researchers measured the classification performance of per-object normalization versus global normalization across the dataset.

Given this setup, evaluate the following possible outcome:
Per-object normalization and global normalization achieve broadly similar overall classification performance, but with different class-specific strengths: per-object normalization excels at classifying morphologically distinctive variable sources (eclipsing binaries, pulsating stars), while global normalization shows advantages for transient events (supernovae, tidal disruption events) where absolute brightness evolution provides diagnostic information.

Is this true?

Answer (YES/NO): NO